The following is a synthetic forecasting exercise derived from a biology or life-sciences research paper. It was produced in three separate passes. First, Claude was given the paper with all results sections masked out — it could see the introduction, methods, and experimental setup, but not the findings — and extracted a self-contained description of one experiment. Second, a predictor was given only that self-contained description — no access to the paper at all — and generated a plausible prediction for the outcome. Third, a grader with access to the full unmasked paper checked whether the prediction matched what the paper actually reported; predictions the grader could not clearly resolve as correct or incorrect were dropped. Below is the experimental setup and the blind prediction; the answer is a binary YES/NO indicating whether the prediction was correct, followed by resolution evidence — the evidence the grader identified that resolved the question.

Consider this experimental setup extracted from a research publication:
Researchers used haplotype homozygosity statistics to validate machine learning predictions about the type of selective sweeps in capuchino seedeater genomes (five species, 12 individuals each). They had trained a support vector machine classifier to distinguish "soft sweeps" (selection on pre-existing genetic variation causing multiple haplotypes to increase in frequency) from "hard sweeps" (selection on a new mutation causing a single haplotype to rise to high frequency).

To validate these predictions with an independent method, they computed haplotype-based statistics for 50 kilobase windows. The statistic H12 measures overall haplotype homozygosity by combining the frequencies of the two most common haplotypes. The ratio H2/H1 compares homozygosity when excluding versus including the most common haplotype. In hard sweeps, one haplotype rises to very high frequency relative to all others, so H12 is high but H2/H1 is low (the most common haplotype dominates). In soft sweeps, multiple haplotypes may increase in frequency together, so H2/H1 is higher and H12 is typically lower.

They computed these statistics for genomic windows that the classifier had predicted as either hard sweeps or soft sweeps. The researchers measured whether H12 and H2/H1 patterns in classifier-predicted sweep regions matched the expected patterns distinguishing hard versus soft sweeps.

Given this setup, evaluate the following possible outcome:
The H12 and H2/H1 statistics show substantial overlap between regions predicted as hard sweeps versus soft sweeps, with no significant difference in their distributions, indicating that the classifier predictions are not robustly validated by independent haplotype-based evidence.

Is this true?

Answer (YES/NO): NO